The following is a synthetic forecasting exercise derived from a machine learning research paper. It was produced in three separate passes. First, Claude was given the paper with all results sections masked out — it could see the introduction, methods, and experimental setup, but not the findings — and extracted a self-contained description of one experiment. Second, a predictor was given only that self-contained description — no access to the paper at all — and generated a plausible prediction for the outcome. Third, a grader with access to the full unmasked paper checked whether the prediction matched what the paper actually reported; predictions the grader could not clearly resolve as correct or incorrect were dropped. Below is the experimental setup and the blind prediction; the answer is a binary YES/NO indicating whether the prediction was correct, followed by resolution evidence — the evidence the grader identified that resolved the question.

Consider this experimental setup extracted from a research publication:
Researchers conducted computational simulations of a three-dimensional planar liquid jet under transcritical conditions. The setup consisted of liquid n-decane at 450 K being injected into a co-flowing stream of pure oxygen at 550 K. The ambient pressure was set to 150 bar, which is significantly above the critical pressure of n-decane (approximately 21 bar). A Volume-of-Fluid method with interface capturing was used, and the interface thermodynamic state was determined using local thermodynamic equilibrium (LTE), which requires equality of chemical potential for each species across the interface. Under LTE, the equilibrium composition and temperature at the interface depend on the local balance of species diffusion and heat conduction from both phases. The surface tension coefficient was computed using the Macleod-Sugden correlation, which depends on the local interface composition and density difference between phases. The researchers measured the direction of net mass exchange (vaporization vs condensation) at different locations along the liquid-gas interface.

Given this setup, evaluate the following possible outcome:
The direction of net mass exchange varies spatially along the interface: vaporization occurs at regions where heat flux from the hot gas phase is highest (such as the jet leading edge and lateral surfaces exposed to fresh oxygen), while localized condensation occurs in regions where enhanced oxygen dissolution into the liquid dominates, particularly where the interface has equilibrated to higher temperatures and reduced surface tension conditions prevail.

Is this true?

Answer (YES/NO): NO